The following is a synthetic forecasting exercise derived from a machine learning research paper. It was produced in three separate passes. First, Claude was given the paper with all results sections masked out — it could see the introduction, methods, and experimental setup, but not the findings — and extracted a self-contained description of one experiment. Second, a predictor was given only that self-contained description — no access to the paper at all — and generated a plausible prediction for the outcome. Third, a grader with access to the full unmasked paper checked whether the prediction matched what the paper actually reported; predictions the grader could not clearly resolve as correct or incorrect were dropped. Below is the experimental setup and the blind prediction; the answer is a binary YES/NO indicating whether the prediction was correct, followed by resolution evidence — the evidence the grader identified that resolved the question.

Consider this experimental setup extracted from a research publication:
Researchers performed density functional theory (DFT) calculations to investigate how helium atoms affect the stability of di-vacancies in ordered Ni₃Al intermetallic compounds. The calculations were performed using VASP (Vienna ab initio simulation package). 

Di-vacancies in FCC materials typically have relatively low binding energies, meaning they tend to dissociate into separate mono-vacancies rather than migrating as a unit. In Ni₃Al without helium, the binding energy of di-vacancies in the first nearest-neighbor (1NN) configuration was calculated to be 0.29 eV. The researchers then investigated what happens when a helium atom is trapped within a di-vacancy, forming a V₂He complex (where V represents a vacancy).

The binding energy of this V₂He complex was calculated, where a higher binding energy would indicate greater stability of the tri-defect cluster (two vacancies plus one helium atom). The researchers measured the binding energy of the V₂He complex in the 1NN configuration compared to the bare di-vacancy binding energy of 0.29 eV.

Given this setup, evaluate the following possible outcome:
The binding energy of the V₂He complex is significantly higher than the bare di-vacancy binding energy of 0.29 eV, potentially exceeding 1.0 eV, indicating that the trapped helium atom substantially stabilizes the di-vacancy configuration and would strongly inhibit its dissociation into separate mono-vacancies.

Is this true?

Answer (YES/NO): NO